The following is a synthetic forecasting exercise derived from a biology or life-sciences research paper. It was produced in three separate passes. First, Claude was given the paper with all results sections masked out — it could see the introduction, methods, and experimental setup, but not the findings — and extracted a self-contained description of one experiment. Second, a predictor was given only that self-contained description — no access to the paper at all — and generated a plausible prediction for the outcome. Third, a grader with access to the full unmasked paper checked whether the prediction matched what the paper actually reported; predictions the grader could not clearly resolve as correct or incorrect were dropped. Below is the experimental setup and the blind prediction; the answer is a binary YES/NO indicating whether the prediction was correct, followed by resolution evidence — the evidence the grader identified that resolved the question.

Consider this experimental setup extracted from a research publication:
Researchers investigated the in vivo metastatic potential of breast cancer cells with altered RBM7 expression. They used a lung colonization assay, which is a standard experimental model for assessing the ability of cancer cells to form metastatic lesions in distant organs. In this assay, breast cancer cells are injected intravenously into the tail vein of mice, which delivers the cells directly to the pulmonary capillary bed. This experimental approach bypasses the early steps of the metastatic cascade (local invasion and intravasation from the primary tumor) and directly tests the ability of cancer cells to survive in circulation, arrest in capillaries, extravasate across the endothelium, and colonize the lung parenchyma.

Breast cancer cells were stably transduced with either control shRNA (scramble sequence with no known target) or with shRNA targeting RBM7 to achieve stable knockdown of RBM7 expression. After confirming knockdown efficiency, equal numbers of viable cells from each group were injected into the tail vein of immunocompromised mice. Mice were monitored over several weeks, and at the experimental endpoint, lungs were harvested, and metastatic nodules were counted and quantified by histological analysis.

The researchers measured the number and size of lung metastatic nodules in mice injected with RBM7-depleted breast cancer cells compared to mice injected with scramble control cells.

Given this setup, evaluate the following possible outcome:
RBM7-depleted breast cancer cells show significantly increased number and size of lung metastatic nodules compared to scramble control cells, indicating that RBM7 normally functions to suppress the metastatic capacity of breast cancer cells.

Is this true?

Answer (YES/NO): YES